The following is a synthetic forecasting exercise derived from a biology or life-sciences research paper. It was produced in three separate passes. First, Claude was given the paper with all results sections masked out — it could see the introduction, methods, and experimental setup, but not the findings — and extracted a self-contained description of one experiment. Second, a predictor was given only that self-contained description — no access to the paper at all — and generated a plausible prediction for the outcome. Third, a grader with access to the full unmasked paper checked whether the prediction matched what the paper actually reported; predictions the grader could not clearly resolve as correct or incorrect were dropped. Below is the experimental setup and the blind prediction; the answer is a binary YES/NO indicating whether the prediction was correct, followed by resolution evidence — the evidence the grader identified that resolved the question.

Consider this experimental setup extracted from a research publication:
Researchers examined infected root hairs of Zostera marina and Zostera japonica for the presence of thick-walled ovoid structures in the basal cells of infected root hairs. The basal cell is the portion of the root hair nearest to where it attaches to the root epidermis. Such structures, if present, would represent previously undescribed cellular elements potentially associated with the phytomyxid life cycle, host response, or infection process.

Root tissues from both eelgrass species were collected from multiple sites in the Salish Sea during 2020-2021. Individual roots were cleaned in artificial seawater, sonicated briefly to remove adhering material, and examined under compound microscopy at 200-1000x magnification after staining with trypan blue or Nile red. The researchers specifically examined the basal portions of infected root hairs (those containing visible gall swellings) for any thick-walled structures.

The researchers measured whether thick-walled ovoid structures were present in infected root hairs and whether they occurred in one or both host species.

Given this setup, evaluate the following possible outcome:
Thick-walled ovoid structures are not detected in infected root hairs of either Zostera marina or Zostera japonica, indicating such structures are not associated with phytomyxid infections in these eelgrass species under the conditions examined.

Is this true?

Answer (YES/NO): NO